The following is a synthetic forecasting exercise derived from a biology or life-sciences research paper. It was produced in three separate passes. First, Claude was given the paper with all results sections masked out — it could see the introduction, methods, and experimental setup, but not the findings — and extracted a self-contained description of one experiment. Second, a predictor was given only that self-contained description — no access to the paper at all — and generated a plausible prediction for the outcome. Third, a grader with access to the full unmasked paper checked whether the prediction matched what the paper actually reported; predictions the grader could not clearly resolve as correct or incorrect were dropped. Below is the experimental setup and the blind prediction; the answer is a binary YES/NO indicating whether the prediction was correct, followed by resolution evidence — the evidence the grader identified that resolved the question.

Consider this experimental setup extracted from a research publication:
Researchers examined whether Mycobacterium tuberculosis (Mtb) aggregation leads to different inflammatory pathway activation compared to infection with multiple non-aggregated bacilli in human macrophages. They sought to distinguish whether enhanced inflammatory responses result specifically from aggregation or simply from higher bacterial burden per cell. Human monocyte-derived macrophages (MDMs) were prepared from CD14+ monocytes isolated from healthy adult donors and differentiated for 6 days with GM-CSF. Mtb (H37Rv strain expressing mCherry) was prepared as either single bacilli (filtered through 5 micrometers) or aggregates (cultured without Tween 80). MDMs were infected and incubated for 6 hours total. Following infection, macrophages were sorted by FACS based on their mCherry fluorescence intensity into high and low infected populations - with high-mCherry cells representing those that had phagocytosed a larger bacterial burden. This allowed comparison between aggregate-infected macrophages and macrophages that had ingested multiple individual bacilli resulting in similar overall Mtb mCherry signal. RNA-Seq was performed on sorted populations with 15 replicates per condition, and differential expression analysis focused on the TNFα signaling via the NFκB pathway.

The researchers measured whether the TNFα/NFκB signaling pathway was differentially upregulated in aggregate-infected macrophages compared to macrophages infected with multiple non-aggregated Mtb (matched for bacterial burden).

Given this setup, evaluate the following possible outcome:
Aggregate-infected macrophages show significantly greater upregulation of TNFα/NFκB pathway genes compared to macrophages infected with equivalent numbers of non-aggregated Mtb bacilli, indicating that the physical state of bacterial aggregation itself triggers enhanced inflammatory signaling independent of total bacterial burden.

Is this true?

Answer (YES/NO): YES